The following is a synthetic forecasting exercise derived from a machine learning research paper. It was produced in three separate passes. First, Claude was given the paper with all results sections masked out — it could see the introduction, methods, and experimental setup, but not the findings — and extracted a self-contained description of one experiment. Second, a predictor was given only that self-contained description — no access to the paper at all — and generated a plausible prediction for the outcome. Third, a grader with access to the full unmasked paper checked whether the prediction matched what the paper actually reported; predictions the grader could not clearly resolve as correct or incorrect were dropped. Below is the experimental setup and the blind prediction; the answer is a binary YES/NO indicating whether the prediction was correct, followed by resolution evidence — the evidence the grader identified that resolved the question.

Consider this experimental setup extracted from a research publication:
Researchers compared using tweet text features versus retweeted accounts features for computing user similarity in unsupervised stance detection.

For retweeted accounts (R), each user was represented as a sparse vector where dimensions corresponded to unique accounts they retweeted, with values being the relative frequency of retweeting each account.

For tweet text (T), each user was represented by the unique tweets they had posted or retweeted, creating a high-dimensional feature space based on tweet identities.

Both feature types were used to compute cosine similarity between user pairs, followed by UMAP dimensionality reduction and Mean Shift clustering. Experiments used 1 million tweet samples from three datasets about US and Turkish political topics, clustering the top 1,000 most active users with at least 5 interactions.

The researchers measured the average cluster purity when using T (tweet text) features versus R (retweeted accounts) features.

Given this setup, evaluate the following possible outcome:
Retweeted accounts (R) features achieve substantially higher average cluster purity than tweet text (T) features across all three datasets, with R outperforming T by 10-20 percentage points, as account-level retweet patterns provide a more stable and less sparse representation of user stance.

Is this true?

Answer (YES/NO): NO